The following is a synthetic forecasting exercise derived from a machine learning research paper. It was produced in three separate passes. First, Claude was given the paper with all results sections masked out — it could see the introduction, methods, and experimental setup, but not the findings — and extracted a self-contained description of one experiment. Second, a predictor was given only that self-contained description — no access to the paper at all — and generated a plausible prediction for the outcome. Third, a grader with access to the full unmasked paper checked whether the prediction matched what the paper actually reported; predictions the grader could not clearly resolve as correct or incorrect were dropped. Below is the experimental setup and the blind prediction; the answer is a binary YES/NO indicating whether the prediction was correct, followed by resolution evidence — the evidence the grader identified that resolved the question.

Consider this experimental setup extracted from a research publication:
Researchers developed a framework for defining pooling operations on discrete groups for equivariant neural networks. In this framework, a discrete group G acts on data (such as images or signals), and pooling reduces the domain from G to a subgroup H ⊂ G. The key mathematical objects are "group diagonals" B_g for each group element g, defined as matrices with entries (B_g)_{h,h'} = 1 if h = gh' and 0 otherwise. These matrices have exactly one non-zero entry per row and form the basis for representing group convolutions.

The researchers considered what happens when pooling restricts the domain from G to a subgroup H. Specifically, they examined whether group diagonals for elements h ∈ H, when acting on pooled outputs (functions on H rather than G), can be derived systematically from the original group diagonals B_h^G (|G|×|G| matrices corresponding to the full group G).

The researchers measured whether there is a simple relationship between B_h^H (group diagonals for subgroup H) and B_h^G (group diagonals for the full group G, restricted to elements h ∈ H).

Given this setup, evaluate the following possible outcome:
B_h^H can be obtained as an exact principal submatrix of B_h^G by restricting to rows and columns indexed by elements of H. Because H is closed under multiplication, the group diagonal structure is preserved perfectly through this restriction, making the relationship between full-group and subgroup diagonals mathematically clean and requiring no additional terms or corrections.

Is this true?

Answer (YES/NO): YES